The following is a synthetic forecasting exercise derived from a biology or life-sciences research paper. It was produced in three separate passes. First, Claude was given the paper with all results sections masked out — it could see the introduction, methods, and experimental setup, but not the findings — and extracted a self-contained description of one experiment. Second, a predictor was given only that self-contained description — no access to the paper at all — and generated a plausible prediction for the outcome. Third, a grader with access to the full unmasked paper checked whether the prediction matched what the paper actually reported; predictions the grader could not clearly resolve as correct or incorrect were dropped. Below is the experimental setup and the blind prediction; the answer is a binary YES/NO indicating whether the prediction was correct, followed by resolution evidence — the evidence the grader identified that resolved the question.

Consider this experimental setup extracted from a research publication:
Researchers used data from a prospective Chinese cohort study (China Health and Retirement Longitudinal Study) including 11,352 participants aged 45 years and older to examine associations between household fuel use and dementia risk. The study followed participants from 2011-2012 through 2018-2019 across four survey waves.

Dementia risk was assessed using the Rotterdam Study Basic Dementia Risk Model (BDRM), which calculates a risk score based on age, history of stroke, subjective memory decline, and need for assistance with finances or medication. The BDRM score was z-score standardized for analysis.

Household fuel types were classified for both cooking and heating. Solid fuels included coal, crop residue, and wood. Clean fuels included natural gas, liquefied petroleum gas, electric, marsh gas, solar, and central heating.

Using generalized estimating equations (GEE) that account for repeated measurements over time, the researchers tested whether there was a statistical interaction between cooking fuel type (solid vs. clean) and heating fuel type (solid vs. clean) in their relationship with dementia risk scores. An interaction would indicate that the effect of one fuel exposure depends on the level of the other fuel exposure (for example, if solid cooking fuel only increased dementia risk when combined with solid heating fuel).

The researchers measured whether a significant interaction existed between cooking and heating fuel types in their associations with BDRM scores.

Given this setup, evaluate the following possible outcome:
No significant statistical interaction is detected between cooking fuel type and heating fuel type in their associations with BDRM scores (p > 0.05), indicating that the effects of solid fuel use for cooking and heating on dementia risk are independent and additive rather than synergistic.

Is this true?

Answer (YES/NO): YES